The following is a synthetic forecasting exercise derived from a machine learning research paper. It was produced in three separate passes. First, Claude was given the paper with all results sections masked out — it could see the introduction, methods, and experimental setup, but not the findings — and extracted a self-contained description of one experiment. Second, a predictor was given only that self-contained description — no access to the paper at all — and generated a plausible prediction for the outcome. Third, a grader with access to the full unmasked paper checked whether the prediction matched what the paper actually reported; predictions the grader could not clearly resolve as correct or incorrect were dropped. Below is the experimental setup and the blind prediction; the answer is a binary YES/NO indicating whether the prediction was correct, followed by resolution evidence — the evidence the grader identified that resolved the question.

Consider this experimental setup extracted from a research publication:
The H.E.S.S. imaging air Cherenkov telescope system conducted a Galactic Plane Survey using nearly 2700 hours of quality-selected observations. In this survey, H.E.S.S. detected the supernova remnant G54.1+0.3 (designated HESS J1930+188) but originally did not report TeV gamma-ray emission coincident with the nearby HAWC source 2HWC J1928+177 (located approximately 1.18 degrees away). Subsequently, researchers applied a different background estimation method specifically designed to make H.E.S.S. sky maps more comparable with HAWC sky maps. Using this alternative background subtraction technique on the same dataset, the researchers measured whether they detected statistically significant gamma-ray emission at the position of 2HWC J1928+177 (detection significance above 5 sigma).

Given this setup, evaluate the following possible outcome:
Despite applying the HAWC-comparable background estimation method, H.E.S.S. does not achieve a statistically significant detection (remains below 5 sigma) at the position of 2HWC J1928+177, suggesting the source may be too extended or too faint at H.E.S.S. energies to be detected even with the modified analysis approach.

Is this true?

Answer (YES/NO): NO